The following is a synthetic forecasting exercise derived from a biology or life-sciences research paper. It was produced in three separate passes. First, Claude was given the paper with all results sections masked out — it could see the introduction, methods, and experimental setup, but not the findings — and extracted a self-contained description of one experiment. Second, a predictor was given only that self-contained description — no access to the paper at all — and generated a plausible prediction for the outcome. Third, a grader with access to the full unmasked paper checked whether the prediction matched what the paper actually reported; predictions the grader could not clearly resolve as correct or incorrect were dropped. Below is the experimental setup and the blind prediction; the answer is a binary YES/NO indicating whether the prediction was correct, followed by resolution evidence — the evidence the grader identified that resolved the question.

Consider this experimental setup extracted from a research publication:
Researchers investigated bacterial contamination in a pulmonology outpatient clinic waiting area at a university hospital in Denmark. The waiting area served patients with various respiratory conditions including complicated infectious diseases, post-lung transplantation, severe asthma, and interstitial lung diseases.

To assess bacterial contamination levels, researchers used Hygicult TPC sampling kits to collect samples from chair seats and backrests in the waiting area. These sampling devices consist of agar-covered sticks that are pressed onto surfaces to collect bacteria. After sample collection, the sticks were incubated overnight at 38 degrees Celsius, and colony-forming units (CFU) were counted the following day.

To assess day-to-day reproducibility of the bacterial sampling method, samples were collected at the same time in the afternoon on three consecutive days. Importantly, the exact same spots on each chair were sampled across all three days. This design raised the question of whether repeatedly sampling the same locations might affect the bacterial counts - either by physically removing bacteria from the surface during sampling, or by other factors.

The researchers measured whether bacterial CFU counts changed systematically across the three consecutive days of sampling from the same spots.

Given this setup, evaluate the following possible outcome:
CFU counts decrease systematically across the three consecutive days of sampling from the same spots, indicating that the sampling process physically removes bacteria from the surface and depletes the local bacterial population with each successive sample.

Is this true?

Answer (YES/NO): NO